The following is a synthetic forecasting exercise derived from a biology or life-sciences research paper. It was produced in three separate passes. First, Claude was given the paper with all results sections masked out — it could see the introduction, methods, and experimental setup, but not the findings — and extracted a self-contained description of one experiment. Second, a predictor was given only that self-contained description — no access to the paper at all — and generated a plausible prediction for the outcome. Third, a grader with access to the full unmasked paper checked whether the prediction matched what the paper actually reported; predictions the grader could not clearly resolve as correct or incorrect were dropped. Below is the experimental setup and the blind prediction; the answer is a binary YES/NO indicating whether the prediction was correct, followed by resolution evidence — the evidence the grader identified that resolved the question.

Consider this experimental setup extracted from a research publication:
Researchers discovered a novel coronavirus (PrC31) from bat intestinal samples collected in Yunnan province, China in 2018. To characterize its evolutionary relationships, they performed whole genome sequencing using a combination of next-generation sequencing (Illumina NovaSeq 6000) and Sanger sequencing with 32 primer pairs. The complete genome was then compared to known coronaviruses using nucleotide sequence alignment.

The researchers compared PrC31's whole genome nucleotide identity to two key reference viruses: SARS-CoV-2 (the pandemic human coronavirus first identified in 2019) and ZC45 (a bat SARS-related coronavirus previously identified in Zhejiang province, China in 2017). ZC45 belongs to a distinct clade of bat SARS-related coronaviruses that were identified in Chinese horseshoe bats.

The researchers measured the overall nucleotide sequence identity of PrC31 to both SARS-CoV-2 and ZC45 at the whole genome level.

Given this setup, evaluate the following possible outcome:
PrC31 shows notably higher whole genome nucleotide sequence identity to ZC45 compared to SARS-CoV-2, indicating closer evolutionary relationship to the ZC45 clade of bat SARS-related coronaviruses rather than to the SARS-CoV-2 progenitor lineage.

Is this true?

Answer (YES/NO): NO